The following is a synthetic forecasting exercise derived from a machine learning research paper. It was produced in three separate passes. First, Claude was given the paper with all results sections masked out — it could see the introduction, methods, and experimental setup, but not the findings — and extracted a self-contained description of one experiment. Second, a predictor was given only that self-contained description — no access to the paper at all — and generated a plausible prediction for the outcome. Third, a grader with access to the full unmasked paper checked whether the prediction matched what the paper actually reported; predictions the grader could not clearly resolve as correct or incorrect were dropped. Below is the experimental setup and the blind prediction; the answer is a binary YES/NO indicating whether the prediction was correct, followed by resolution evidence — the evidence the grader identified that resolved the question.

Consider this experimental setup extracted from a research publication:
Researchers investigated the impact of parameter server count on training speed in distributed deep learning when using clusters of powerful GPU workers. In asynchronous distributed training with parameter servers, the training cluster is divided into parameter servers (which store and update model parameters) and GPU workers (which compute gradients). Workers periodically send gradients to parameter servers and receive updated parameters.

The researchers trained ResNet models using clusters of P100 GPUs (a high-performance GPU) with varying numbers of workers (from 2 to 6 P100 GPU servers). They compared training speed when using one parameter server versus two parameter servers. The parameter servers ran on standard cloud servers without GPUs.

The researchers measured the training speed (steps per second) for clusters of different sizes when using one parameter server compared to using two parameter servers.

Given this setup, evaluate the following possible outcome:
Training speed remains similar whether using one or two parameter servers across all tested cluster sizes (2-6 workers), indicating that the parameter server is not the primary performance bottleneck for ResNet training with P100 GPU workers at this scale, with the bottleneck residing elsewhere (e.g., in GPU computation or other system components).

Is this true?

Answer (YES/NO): NO